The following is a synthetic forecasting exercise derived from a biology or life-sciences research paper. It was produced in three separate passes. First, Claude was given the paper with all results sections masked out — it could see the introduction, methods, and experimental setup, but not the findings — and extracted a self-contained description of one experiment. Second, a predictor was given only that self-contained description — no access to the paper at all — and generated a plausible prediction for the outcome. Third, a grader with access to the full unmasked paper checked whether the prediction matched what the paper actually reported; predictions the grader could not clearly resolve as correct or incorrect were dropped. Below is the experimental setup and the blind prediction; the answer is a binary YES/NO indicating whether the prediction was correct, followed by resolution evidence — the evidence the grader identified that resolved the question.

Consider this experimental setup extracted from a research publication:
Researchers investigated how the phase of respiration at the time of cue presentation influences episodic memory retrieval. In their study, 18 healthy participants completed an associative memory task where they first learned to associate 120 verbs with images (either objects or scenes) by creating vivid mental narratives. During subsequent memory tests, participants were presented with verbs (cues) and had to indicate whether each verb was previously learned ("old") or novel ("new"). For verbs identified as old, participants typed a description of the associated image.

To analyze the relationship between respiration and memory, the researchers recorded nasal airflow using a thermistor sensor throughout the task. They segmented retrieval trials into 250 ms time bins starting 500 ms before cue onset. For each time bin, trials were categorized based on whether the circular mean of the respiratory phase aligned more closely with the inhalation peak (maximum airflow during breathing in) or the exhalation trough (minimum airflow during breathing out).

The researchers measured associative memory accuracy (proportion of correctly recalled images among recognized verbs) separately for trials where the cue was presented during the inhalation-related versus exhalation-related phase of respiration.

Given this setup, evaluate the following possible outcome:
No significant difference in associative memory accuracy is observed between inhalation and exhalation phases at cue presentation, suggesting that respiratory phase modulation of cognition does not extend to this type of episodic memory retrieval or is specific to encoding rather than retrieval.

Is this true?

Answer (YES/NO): NO